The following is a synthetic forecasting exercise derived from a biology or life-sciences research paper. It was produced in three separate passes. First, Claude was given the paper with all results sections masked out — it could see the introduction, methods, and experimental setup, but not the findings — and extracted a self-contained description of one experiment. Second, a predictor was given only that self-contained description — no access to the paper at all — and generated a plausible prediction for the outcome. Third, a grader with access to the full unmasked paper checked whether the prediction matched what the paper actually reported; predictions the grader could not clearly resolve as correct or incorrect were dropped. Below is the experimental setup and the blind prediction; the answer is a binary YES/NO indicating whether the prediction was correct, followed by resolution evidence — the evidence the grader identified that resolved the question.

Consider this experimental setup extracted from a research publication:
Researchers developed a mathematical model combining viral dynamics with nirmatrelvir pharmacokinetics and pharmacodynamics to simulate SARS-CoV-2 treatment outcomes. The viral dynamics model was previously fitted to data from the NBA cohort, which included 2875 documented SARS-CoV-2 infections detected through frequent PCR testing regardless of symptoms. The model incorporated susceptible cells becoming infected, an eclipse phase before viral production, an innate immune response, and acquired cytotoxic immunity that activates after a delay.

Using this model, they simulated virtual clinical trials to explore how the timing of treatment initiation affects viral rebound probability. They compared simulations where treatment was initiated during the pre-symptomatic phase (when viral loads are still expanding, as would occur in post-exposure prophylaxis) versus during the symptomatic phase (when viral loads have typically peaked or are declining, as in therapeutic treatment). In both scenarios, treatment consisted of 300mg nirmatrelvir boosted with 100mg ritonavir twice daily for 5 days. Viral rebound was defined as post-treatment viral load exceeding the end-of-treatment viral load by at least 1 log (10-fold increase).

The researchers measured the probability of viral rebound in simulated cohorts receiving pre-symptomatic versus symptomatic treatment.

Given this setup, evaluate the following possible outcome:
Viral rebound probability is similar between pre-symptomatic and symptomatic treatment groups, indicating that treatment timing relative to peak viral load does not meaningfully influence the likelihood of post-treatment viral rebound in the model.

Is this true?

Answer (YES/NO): NO